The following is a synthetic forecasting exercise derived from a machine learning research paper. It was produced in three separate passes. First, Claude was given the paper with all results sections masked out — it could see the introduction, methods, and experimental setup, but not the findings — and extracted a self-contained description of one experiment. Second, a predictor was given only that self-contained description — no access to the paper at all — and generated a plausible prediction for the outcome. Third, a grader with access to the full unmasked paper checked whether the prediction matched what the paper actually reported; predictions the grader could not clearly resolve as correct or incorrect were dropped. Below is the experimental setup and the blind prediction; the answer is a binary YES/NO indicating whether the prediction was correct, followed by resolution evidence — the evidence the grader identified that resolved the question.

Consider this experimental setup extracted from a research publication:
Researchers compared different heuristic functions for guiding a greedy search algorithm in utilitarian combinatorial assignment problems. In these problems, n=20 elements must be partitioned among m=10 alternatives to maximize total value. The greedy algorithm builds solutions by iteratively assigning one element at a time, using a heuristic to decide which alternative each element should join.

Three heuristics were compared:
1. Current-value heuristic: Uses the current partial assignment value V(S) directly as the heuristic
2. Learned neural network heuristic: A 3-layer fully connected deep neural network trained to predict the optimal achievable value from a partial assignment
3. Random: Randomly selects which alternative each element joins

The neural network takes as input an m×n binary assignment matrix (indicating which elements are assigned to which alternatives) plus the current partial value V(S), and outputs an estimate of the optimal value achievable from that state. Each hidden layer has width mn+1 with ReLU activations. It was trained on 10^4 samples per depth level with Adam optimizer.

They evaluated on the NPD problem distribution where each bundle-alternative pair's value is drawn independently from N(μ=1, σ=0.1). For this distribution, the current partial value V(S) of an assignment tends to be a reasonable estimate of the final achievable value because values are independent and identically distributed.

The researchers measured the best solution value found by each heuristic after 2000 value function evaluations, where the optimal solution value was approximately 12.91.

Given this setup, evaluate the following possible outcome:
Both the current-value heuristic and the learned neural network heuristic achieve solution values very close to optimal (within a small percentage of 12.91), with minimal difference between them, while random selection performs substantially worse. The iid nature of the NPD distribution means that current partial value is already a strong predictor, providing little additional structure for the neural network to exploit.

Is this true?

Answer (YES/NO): YES